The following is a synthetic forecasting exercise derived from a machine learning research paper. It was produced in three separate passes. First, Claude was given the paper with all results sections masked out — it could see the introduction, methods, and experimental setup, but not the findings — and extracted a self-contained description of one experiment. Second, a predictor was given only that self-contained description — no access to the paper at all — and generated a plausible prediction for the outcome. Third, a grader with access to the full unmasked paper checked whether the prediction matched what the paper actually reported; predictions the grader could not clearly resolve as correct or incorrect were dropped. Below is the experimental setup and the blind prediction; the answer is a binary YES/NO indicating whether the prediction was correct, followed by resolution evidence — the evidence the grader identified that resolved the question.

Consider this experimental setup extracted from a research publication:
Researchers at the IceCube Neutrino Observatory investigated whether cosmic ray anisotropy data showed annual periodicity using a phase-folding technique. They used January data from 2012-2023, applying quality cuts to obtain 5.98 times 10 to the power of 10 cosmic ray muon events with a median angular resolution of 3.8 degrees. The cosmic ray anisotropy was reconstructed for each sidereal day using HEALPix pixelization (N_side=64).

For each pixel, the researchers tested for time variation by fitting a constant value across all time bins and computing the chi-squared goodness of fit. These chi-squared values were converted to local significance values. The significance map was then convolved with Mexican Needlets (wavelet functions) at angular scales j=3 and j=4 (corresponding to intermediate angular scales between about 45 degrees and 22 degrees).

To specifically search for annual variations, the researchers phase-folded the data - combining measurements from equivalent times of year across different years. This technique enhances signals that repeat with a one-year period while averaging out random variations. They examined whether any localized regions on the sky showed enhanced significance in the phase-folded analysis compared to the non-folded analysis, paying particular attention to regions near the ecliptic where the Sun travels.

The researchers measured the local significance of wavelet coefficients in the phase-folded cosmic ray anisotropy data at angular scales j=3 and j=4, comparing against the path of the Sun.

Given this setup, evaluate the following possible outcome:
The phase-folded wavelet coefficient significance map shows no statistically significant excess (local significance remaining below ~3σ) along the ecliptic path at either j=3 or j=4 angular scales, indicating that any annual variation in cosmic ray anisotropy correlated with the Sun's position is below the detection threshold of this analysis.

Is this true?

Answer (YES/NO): NO